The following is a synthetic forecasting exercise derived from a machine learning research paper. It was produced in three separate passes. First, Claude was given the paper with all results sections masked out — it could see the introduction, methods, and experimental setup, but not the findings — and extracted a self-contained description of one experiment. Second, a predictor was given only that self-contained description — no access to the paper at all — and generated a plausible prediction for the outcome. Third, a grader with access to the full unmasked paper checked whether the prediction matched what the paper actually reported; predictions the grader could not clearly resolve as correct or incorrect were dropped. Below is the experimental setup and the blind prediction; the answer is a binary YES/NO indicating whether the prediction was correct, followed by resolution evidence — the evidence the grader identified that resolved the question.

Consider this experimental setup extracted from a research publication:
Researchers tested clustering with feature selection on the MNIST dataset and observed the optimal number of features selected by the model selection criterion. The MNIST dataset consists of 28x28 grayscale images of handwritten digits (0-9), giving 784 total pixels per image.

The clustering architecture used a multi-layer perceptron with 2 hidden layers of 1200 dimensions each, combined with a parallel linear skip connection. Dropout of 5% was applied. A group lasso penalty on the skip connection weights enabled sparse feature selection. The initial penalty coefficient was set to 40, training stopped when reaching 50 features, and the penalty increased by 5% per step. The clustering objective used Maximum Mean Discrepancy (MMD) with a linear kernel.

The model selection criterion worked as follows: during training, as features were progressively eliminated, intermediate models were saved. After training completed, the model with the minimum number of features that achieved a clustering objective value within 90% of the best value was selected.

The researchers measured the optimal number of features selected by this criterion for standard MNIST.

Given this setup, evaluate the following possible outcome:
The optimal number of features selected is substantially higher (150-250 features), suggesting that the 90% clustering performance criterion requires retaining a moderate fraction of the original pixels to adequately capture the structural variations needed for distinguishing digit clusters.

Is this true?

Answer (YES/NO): NO